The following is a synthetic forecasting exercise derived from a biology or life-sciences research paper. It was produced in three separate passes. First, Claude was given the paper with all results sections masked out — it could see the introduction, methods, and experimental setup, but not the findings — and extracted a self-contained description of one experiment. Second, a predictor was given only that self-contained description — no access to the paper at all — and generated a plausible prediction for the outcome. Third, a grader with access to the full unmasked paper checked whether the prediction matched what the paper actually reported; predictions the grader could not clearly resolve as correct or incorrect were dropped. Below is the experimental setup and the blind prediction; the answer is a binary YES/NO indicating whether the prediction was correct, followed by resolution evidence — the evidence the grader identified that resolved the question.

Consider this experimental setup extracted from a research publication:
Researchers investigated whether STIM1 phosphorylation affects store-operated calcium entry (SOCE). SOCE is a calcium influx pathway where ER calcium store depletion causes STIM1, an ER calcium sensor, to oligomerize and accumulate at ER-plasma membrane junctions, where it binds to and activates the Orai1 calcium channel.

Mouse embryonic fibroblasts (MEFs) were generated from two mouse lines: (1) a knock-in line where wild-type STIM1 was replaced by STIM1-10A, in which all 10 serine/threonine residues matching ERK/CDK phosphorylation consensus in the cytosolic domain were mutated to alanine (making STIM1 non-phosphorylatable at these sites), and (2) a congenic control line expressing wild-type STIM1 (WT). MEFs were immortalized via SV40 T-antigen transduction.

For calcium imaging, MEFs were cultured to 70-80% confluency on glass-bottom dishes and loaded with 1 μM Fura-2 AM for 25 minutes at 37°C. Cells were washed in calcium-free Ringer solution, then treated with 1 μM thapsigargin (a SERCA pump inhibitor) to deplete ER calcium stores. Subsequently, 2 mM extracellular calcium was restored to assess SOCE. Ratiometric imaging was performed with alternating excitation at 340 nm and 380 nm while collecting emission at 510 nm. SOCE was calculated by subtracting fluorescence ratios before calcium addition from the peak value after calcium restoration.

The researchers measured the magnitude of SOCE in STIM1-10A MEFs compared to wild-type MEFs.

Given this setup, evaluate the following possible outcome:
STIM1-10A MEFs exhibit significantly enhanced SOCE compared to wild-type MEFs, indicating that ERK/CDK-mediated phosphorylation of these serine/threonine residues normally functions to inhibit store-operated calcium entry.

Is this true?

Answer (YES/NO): NO